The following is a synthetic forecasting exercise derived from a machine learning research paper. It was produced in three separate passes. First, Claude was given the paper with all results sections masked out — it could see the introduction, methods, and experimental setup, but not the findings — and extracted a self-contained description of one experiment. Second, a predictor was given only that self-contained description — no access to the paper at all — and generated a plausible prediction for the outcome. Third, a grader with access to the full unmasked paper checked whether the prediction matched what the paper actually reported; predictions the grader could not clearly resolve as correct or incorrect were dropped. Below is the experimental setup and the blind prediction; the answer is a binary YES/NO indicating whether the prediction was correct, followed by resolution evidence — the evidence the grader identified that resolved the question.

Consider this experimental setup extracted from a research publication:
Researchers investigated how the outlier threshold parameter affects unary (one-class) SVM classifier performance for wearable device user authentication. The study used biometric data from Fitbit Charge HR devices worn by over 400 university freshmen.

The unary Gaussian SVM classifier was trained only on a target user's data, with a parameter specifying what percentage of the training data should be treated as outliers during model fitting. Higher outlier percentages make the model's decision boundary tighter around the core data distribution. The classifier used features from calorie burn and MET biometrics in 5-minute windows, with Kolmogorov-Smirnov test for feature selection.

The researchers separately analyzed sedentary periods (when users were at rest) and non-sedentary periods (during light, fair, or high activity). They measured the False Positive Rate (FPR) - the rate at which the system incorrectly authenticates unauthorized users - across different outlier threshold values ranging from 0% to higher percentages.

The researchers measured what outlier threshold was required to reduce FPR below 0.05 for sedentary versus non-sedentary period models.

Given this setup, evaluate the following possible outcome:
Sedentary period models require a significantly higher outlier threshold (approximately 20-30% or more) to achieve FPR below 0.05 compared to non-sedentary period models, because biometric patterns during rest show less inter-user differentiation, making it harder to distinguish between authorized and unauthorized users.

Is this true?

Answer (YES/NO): NO